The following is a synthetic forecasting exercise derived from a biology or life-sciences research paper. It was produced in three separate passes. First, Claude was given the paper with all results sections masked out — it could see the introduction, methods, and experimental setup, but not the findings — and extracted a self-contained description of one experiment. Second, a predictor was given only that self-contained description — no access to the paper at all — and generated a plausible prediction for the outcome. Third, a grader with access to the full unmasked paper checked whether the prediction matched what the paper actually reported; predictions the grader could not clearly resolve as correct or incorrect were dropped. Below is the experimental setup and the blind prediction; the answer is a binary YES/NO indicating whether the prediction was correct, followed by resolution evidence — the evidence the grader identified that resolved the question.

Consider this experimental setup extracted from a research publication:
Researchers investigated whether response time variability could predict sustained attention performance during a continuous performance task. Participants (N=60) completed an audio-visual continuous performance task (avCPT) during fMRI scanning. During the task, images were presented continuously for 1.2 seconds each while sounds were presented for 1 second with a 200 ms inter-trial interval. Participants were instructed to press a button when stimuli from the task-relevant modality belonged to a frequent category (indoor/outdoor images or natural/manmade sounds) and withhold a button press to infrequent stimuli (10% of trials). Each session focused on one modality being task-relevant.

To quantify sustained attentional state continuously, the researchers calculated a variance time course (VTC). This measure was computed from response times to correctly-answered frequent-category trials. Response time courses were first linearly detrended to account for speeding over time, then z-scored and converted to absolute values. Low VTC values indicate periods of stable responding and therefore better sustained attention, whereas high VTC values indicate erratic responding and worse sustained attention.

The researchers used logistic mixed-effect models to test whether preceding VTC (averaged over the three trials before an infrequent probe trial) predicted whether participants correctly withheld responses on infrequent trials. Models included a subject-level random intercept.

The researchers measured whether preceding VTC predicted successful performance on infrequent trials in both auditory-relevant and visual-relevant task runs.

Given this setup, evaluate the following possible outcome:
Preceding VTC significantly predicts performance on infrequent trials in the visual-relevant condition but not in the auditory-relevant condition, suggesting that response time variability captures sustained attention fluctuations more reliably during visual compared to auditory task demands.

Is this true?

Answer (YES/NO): NO